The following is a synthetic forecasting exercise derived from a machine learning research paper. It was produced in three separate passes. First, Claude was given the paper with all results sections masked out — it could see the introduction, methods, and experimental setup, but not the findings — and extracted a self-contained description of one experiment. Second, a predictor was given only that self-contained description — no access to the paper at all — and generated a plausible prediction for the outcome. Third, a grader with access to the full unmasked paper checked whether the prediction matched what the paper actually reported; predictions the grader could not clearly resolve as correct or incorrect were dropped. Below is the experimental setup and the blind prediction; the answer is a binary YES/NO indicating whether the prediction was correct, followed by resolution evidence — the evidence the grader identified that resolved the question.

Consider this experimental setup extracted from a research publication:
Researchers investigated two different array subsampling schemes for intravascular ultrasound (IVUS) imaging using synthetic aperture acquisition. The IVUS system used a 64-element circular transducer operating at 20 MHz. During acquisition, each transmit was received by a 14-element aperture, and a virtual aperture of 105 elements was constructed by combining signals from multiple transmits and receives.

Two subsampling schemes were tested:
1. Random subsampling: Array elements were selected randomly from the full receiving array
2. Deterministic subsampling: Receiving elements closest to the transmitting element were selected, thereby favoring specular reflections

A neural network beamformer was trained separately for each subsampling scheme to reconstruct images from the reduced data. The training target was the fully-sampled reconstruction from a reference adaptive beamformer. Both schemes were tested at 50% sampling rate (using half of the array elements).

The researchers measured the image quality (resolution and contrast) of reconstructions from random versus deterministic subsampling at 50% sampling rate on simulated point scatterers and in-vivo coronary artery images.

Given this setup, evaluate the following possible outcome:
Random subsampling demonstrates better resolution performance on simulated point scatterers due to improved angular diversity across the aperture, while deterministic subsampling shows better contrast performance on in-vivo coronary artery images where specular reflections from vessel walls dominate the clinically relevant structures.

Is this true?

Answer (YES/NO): NO